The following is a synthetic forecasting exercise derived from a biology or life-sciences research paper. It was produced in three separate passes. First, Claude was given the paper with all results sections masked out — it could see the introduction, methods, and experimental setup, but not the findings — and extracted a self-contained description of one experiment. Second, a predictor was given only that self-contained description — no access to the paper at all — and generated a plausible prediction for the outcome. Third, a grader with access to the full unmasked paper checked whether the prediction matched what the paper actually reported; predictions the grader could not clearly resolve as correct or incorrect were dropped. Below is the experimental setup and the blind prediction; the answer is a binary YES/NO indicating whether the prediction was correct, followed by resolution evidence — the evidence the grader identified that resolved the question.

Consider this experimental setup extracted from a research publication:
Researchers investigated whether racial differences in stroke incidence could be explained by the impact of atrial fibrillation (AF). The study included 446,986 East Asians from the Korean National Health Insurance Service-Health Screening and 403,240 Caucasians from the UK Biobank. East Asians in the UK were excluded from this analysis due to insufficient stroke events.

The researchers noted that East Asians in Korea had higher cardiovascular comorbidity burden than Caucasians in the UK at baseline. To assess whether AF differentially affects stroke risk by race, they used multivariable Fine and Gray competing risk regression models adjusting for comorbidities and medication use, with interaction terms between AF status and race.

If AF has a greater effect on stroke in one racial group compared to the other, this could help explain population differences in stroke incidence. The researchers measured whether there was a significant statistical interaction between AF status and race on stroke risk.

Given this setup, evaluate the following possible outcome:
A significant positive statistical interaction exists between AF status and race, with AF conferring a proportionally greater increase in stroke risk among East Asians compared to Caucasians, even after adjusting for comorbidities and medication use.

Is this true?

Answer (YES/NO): NO